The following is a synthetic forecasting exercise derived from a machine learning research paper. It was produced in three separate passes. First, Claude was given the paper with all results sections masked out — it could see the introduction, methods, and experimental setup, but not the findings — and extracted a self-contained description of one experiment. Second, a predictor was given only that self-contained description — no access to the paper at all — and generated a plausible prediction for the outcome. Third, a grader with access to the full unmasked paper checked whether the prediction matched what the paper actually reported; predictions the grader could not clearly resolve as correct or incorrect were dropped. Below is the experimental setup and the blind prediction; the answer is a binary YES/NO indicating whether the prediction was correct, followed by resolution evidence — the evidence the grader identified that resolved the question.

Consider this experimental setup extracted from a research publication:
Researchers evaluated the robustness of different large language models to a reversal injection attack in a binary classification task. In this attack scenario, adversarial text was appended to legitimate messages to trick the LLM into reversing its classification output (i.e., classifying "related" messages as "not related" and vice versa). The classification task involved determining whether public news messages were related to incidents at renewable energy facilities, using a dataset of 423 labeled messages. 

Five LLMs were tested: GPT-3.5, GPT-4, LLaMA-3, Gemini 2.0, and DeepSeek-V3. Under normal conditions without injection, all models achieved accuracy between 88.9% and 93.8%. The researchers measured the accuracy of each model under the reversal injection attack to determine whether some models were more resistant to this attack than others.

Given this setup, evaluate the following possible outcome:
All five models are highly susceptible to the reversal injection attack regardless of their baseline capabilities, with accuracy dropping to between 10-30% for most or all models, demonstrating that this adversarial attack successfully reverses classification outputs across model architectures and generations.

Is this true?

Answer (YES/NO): NO